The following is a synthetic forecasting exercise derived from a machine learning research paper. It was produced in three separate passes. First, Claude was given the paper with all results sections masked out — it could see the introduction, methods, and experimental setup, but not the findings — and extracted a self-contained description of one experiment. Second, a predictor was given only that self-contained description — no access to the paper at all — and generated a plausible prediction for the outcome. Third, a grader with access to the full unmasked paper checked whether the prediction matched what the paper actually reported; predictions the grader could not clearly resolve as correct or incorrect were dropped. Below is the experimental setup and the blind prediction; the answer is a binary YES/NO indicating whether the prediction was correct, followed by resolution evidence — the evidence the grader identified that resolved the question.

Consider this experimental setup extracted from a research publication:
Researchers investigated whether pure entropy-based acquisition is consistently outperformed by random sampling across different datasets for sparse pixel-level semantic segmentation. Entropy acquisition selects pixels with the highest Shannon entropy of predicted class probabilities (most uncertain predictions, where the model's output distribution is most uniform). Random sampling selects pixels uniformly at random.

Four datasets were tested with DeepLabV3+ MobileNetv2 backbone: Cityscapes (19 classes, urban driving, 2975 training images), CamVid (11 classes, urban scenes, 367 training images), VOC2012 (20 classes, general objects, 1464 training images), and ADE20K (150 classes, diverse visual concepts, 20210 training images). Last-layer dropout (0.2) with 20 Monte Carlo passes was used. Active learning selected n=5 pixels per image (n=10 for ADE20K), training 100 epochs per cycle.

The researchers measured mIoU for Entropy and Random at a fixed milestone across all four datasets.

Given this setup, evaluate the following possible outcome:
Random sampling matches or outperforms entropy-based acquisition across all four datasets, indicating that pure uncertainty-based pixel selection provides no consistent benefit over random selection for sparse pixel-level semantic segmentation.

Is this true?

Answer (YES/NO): NO